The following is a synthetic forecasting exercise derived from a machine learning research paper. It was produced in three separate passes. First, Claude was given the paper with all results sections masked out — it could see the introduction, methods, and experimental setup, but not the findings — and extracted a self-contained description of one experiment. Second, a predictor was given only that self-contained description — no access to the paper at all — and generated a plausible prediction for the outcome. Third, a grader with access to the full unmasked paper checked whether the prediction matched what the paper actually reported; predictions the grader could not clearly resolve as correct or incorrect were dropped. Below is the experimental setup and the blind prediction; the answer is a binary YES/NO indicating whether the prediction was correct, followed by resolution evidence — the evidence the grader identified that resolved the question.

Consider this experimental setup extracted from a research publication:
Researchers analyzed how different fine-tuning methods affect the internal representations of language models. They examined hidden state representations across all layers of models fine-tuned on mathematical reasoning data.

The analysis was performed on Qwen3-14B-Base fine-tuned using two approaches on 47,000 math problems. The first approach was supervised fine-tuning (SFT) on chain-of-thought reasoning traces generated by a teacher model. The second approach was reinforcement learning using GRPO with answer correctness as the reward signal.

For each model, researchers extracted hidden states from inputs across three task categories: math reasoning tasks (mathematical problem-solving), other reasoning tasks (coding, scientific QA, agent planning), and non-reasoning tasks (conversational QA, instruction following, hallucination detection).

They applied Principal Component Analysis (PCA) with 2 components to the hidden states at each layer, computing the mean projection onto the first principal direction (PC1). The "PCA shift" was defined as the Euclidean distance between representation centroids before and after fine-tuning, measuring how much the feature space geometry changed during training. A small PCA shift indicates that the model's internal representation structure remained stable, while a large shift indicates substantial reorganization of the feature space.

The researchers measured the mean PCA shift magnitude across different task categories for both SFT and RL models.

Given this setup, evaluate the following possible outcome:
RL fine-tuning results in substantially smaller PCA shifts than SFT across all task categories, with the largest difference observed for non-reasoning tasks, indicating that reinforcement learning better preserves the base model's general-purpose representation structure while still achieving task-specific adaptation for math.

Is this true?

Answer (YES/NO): YES